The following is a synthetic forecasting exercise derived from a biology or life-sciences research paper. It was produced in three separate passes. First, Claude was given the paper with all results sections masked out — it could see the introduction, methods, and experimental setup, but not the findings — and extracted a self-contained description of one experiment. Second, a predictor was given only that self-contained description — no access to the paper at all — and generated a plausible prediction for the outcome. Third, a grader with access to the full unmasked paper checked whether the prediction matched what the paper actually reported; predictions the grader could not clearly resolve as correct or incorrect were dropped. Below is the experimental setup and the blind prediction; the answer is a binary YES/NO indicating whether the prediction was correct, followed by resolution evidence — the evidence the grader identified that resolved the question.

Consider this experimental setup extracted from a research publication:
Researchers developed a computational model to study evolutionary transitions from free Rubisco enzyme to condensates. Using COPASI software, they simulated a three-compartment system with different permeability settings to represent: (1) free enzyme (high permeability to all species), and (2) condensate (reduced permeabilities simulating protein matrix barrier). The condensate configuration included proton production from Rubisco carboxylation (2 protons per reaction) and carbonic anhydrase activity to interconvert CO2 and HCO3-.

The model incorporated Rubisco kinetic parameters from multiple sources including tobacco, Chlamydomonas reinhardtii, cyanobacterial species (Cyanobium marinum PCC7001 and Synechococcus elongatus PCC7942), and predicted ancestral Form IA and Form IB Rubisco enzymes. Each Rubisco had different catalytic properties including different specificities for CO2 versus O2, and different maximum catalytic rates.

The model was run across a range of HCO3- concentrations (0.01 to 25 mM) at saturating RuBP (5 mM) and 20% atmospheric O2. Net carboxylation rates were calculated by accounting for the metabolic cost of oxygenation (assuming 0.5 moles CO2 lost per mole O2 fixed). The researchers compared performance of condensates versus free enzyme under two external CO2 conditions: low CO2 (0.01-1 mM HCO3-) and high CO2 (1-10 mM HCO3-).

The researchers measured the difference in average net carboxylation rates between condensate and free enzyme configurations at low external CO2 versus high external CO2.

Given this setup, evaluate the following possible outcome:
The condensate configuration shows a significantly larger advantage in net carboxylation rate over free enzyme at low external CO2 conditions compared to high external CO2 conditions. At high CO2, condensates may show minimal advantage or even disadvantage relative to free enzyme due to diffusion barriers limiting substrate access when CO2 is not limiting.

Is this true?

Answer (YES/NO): NO